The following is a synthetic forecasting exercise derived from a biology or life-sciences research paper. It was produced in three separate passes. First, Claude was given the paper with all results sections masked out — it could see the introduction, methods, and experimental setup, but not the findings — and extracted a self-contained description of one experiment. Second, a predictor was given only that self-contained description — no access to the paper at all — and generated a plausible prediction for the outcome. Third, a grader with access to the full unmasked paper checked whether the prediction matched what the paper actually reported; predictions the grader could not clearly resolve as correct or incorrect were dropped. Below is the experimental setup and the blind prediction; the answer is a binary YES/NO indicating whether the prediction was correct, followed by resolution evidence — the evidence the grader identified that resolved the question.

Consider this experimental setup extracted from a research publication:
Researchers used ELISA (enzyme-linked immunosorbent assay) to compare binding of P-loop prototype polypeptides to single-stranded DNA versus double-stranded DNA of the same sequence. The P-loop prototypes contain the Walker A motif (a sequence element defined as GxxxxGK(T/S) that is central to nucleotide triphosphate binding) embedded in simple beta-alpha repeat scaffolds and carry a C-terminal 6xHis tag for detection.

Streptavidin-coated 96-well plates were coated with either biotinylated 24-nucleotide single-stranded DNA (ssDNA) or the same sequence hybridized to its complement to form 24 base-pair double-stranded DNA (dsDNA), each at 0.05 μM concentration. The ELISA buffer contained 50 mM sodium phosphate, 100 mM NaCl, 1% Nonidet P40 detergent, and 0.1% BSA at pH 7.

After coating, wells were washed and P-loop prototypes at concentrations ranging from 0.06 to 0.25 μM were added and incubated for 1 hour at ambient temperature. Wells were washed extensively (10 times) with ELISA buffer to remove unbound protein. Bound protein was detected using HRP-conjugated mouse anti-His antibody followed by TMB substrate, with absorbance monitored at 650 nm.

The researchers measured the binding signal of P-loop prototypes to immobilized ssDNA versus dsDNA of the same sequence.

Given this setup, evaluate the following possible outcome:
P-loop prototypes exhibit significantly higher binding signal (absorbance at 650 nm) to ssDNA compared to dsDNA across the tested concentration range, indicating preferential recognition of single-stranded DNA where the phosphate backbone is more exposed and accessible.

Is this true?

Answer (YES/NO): YES